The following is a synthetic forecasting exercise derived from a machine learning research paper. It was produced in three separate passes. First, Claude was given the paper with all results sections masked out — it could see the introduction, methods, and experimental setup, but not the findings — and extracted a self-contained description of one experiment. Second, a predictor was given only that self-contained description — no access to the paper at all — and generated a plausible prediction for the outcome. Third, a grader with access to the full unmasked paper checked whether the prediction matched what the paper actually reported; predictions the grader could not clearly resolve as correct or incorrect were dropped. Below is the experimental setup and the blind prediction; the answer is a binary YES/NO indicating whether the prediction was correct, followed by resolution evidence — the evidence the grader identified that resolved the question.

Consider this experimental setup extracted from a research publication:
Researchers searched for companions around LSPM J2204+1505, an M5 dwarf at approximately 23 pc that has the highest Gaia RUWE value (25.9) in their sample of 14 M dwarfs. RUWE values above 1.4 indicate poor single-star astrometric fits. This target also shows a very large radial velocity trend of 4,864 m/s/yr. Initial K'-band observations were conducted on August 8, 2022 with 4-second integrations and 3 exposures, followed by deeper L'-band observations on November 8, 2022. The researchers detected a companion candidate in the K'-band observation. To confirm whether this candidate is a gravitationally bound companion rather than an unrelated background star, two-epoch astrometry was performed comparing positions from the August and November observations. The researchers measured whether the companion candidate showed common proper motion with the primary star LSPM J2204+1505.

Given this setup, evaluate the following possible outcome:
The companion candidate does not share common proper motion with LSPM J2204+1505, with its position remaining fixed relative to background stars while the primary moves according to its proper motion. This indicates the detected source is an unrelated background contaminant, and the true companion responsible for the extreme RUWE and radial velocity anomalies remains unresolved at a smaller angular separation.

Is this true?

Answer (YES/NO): NO